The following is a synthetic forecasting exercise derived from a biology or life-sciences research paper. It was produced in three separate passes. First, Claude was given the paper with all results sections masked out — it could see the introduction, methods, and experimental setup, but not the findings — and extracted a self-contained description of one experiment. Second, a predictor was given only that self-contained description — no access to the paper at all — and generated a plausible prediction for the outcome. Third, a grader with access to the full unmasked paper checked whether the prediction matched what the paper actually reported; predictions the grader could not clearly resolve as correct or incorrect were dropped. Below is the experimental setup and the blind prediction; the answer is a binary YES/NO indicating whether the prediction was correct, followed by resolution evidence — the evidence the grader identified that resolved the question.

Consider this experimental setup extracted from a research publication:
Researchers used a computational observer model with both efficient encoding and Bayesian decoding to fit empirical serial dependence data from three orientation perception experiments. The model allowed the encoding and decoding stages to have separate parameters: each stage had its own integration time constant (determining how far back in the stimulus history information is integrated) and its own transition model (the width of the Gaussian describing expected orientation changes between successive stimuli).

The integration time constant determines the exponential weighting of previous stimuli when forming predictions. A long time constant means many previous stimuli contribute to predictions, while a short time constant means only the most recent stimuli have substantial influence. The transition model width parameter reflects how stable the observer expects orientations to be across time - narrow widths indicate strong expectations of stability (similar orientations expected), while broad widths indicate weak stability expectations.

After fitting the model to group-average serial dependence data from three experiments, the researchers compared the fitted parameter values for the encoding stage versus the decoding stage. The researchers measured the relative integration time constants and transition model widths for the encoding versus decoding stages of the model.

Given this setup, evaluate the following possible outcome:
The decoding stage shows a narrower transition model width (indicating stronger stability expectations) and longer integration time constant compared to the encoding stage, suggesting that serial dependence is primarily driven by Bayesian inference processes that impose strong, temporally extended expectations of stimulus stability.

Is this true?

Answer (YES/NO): NO